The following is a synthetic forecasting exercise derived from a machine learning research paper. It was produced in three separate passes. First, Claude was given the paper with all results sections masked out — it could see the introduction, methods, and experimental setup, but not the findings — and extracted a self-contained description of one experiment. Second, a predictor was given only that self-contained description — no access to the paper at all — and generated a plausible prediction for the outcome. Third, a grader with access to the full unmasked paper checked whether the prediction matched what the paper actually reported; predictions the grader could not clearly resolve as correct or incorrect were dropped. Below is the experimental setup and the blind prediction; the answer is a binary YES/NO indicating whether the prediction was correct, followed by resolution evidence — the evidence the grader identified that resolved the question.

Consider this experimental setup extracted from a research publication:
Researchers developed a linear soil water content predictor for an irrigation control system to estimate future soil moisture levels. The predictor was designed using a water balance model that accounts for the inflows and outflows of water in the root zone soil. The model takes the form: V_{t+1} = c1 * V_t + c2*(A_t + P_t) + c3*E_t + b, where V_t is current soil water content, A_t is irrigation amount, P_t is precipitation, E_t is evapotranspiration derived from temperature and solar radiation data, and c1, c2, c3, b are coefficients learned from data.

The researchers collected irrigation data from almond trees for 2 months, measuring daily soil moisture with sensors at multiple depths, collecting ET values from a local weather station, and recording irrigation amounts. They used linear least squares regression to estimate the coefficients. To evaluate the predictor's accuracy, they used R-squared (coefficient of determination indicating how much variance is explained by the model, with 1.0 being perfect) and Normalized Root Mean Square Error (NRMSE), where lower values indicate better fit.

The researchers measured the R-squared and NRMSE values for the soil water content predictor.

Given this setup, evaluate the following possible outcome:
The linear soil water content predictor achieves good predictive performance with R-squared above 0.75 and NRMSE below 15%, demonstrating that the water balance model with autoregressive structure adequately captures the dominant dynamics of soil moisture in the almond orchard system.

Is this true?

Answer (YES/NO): YES